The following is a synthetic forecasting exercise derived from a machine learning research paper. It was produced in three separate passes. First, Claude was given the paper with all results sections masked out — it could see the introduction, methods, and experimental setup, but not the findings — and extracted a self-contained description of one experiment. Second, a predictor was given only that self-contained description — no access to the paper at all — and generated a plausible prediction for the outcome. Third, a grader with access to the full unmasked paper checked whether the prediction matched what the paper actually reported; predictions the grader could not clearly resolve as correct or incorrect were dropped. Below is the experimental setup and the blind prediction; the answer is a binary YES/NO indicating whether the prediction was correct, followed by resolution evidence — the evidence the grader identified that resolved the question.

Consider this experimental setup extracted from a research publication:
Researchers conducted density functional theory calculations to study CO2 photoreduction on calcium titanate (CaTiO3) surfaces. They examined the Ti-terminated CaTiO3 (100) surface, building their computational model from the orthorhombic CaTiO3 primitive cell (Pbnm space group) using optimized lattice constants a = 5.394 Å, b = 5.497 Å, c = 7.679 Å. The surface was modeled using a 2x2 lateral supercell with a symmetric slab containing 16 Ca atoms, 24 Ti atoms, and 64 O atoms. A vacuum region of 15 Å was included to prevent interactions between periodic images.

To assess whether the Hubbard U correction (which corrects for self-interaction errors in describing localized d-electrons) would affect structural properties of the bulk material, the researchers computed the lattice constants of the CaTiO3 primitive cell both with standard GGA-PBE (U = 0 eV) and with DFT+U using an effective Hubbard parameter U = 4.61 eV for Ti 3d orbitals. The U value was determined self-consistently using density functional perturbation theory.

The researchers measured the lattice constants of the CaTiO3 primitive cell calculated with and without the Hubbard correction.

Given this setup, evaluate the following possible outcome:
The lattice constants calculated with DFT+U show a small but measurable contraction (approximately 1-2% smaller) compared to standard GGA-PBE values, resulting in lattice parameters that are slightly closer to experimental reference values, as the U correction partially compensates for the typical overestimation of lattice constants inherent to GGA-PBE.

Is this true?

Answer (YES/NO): NO